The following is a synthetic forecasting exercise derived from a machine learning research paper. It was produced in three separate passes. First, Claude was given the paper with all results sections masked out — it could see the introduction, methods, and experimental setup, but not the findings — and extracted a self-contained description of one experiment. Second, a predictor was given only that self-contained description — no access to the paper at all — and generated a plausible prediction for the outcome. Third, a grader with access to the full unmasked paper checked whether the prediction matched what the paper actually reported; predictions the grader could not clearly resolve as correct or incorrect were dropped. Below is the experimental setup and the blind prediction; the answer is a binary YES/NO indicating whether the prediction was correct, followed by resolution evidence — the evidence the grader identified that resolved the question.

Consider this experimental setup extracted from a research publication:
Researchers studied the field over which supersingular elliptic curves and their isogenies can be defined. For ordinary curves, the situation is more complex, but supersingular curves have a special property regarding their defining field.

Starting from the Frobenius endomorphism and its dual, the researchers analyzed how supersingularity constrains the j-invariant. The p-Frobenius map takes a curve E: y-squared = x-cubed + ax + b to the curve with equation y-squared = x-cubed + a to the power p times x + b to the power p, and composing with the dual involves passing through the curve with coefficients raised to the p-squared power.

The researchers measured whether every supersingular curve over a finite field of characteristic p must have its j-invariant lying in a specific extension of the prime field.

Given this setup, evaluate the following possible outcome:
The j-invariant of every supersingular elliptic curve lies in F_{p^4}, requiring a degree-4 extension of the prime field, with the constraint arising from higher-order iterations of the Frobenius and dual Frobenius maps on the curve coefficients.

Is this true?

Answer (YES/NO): NO